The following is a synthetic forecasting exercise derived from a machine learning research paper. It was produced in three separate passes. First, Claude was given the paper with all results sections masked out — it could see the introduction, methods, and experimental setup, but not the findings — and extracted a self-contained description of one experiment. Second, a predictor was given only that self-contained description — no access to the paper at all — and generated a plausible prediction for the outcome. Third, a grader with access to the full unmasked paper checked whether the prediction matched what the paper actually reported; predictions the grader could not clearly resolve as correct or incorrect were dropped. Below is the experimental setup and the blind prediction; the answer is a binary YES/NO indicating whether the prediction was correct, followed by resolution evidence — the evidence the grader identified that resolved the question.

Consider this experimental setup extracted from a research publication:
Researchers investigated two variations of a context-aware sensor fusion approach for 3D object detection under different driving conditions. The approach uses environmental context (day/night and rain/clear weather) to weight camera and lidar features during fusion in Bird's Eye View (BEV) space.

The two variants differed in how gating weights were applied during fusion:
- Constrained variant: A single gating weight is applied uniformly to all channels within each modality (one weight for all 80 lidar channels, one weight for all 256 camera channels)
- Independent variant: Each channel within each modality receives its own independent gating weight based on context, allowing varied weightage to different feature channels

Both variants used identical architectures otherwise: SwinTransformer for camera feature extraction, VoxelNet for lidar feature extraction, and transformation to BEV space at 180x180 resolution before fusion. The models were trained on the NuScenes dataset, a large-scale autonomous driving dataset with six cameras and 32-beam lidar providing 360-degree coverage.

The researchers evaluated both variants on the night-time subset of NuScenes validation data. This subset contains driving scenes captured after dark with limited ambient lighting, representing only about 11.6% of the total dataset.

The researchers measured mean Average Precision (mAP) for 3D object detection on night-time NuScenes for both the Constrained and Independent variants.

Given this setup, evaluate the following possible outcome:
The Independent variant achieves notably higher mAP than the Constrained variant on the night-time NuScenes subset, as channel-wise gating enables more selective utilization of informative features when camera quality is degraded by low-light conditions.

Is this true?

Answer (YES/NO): NO